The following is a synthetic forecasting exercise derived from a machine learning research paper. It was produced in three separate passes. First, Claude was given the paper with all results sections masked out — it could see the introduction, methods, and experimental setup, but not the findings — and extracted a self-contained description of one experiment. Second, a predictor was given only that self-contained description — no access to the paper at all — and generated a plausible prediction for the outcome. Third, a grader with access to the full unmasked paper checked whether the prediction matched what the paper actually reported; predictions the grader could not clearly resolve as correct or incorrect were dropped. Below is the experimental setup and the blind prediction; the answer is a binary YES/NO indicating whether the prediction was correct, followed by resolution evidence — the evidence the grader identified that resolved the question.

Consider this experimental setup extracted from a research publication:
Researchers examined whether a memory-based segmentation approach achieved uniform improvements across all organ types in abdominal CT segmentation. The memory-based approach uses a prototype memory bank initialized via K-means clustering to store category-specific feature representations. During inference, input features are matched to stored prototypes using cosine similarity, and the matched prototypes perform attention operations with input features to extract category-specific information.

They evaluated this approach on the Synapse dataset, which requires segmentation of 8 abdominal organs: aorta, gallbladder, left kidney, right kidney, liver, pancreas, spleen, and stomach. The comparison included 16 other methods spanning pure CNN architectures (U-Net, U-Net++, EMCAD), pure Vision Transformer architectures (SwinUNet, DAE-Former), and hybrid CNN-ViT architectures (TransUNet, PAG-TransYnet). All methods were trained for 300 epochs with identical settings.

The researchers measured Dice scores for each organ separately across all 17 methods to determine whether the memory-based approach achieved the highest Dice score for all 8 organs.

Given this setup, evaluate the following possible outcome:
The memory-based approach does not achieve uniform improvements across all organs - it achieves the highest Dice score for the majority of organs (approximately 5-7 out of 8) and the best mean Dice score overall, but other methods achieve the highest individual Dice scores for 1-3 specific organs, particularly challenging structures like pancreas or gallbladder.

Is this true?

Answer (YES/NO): NO